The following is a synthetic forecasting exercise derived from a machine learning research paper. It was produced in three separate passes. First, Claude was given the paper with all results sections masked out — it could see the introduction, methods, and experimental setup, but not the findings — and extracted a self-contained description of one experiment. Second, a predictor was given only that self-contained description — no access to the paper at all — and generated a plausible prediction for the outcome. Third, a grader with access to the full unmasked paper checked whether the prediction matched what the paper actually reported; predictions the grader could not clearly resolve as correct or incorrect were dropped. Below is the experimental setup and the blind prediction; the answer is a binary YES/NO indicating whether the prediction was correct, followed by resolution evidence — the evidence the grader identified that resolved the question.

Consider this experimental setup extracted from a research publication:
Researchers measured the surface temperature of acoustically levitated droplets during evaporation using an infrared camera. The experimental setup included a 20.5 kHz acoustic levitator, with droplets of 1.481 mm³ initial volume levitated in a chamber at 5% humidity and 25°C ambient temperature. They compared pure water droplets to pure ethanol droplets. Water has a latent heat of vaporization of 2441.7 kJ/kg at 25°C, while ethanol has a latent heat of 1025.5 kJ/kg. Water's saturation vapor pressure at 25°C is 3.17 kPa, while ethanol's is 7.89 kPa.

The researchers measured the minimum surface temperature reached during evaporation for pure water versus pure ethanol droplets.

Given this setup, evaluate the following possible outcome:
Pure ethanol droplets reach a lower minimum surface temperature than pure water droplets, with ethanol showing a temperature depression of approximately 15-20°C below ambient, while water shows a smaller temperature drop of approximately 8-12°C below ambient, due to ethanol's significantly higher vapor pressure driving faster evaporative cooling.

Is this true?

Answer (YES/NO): NO